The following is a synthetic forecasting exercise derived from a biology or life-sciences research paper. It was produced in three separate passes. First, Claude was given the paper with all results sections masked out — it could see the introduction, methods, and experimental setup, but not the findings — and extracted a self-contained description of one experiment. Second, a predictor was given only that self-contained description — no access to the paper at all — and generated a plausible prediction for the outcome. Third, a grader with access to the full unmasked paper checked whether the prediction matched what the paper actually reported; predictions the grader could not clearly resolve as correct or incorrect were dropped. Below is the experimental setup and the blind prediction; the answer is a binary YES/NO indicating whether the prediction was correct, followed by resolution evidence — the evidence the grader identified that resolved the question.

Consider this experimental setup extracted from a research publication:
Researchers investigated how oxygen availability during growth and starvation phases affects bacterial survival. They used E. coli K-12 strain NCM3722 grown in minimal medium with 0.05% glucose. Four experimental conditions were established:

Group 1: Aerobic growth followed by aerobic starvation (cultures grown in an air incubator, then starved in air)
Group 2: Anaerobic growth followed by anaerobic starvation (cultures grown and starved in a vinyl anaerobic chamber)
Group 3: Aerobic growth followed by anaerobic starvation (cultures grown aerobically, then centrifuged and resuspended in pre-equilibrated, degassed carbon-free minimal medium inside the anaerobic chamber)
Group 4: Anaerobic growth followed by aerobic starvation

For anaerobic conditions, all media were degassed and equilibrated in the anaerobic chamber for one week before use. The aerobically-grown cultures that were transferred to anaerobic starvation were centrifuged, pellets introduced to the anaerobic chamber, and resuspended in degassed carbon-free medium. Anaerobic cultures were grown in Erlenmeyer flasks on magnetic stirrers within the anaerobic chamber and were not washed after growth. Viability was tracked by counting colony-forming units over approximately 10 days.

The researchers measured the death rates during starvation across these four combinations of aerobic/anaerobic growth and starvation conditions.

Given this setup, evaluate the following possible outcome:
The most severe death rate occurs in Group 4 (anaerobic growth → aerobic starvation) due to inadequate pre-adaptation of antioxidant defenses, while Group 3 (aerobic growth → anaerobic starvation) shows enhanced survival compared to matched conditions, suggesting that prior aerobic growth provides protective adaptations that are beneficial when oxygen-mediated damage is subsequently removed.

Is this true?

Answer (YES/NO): NO